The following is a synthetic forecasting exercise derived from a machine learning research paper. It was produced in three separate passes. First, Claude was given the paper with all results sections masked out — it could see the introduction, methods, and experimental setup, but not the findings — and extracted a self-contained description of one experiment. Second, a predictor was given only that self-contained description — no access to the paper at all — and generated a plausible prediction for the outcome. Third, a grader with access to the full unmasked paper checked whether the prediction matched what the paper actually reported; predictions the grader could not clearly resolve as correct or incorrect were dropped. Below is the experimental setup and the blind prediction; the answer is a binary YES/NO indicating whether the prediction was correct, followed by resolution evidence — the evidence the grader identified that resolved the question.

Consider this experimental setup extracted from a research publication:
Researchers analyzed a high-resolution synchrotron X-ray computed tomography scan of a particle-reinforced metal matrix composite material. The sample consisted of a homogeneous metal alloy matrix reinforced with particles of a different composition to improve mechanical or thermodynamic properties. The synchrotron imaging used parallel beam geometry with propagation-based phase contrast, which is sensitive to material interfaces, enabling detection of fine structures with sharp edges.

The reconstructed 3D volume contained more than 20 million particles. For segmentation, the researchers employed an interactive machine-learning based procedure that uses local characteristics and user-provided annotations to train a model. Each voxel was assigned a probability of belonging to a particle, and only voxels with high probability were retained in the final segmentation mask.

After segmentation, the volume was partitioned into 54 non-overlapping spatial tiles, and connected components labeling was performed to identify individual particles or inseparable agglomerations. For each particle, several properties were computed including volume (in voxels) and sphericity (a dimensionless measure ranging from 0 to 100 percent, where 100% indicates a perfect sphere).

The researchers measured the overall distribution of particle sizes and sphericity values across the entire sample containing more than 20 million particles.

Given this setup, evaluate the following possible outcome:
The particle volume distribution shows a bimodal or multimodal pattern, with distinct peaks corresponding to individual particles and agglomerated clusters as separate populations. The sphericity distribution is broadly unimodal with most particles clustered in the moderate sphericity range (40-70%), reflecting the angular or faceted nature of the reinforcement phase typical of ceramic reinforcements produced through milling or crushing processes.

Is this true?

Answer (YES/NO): NO